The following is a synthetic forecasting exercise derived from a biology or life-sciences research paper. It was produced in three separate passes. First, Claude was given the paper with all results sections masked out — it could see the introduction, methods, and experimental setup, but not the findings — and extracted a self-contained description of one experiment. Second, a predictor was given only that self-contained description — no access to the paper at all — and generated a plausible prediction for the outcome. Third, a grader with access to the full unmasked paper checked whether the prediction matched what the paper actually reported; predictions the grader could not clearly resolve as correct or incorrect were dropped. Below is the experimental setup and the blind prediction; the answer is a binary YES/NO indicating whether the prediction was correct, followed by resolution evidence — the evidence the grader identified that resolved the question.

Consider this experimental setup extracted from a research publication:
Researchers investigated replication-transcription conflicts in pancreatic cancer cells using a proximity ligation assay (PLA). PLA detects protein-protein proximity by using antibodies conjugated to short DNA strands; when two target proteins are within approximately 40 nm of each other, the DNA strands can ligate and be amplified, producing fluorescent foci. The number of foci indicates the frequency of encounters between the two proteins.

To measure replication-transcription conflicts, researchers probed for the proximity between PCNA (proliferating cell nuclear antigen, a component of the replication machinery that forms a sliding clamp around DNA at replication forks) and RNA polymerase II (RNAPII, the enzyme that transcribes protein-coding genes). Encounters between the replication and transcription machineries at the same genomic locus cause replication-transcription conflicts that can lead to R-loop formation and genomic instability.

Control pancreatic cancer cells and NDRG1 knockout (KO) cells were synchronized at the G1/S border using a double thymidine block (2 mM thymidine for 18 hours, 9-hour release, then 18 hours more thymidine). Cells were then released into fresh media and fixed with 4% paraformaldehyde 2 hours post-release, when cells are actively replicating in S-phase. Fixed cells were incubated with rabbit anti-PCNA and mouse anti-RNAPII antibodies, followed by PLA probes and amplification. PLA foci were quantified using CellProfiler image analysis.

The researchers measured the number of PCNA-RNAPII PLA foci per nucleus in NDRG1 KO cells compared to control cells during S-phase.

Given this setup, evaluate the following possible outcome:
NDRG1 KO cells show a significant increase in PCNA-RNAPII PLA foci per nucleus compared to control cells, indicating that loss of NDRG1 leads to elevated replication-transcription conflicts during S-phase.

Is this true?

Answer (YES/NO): YES